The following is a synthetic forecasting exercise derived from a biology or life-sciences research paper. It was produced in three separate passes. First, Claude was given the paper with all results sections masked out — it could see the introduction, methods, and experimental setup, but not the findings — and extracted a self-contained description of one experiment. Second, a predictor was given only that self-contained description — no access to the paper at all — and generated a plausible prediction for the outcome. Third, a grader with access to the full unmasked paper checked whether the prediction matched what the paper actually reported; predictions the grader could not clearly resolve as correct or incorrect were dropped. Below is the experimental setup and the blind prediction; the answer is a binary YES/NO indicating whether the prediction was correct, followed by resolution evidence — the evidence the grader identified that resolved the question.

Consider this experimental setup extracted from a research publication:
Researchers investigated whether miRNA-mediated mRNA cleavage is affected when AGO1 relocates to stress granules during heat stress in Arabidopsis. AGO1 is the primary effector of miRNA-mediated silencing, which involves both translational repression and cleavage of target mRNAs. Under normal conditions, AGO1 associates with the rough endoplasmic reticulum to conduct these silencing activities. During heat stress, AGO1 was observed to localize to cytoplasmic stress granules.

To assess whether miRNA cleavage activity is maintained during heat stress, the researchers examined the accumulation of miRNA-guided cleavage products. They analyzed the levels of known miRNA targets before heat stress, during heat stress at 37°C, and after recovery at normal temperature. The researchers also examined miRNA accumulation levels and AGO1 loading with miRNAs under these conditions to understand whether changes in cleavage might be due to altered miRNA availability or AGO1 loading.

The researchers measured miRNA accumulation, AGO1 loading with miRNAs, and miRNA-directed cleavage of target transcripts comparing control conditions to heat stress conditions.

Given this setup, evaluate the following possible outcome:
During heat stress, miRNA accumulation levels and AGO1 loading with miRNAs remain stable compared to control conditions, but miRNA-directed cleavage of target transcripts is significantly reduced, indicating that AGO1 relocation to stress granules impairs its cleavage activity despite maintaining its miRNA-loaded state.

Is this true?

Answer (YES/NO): NO